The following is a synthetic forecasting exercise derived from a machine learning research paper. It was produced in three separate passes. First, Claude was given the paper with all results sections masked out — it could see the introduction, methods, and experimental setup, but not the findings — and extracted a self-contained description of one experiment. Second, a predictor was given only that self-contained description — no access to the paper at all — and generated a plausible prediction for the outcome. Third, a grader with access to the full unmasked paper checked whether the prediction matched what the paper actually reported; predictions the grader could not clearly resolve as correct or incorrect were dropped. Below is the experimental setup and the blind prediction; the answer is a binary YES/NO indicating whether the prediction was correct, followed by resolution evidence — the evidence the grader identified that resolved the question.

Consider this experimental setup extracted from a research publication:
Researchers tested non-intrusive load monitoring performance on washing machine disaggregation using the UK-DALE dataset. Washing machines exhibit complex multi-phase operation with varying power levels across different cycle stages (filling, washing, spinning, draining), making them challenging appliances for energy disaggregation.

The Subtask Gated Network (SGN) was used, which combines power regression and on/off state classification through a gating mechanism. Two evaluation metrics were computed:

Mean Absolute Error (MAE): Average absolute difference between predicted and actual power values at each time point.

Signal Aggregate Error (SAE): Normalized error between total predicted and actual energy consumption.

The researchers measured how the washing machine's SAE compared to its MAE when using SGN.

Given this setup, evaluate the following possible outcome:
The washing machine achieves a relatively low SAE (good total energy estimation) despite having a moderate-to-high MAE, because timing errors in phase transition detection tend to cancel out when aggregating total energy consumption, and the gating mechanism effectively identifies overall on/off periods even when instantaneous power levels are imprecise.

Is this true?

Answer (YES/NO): YES